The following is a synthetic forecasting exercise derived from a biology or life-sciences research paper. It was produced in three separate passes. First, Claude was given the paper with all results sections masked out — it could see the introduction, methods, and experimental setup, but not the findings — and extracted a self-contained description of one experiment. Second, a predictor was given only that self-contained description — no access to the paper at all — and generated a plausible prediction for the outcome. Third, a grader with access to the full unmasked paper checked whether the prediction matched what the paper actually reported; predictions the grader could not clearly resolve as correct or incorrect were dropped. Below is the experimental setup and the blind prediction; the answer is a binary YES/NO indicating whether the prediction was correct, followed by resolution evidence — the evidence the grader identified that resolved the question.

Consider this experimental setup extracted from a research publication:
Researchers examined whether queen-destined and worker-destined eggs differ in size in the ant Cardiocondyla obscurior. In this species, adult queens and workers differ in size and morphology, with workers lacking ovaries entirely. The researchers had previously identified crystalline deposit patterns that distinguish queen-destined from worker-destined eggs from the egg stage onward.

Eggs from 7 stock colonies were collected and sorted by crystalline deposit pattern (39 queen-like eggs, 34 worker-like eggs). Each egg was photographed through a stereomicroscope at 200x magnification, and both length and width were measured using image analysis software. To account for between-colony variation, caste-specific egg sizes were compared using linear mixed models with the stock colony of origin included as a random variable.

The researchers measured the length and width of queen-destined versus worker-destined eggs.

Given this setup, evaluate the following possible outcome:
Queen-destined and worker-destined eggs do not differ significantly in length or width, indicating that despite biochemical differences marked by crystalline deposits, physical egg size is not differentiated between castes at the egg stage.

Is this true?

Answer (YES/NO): YES